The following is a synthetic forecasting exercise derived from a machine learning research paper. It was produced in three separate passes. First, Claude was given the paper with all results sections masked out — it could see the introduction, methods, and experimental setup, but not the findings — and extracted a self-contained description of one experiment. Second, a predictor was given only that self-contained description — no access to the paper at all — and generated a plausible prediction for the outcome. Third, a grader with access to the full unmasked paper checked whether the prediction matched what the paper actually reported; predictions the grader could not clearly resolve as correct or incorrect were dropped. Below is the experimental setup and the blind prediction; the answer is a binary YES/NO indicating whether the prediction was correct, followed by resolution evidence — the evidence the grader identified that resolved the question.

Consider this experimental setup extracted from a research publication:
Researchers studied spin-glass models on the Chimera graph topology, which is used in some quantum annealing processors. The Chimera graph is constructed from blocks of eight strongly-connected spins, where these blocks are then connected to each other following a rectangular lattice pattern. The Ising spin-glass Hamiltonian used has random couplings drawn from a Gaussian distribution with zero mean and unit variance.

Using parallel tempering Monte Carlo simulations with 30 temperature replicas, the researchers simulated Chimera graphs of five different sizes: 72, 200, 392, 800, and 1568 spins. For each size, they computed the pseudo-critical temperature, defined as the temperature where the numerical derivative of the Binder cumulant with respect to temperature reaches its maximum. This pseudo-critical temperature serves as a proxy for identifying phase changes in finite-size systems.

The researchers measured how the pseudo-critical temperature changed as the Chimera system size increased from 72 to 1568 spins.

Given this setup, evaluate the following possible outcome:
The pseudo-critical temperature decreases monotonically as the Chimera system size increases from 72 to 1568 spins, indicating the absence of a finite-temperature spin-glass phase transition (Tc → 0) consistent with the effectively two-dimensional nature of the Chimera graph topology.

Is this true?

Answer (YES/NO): YES